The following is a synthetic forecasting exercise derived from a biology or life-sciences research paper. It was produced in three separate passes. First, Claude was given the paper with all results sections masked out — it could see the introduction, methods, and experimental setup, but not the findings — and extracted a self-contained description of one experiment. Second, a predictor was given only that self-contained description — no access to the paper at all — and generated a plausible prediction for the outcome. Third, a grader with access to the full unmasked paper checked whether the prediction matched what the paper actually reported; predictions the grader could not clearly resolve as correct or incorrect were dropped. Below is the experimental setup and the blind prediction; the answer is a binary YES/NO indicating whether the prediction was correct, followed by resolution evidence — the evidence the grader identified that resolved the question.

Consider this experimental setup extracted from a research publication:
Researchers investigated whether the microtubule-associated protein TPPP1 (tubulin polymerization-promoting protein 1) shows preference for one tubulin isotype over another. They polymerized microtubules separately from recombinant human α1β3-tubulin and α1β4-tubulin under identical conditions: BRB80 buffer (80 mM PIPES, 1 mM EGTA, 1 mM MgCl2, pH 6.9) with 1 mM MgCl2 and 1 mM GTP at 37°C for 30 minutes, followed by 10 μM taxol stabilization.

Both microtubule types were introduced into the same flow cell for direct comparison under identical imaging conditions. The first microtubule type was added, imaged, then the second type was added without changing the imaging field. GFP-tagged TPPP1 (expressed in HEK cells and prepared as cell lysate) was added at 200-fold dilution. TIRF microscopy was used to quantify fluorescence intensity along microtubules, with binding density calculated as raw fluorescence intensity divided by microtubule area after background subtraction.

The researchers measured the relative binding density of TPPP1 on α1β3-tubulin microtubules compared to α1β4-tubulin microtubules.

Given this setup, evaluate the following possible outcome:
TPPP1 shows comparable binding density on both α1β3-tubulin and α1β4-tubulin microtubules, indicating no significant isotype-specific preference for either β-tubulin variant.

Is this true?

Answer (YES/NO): NO